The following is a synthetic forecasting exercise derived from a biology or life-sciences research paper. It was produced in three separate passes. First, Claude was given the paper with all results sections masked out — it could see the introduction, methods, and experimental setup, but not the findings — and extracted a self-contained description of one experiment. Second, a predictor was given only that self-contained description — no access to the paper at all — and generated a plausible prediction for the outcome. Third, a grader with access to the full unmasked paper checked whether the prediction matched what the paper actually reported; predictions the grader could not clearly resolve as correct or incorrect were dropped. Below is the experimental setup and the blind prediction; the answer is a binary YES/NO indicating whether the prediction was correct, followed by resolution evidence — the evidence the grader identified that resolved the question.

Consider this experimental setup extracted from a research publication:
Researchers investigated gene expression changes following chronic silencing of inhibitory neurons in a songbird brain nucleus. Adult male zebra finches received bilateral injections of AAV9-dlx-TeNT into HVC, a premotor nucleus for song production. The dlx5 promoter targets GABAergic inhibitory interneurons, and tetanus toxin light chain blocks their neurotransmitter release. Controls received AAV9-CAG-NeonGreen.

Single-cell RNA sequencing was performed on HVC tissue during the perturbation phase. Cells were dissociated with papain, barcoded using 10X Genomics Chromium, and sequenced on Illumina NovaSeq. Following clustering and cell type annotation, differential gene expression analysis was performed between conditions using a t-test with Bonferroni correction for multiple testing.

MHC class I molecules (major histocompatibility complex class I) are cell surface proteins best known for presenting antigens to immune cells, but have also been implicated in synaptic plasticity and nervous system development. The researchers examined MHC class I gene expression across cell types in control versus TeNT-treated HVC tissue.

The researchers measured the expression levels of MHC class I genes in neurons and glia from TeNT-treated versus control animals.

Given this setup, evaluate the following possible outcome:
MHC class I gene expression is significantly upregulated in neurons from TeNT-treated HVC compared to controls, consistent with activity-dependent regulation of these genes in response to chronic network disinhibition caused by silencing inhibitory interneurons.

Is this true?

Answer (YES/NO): YES